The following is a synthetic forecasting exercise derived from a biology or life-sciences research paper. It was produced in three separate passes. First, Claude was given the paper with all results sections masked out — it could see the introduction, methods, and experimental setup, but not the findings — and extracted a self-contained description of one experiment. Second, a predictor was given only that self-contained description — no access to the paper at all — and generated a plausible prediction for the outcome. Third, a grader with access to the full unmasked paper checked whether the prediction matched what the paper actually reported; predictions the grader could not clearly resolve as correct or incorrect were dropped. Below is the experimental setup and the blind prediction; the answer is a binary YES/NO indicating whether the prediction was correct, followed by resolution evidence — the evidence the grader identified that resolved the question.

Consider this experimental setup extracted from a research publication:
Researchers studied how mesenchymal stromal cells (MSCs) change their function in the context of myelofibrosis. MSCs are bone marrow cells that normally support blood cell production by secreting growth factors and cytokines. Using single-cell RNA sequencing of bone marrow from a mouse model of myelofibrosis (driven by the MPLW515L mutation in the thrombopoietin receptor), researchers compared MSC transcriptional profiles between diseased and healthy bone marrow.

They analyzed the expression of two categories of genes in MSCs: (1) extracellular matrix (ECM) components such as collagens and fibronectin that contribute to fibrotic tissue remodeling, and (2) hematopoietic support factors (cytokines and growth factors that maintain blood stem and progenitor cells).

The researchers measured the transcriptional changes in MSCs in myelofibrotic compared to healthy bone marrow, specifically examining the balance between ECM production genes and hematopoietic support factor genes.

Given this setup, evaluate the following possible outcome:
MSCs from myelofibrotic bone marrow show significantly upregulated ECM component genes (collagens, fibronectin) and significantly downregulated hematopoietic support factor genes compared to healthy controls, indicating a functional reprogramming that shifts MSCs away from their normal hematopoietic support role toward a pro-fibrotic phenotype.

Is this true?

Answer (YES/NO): YES